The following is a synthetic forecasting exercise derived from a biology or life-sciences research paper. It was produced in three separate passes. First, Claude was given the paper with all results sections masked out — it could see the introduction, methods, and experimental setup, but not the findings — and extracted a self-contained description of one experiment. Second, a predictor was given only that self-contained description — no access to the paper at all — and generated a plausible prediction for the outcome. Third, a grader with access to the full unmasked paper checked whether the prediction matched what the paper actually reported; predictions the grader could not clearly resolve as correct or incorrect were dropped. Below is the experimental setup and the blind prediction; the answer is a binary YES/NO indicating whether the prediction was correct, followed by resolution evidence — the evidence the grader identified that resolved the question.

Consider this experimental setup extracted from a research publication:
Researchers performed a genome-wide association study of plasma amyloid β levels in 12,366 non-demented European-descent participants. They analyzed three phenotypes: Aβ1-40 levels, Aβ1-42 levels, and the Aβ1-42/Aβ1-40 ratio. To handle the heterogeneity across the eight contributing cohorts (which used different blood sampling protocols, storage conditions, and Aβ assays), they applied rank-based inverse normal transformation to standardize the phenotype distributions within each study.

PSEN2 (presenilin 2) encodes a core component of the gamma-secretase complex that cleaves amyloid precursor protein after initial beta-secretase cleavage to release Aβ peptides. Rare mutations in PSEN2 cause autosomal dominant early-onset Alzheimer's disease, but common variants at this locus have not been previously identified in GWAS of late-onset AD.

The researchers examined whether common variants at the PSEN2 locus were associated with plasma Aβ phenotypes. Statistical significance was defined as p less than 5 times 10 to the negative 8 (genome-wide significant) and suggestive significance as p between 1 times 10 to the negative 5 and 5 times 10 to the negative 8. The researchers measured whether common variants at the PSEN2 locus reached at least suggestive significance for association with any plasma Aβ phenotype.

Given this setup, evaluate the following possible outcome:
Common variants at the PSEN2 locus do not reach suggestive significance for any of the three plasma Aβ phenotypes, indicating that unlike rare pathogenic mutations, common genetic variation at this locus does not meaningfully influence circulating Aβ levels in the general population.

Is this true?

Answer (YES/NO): NO